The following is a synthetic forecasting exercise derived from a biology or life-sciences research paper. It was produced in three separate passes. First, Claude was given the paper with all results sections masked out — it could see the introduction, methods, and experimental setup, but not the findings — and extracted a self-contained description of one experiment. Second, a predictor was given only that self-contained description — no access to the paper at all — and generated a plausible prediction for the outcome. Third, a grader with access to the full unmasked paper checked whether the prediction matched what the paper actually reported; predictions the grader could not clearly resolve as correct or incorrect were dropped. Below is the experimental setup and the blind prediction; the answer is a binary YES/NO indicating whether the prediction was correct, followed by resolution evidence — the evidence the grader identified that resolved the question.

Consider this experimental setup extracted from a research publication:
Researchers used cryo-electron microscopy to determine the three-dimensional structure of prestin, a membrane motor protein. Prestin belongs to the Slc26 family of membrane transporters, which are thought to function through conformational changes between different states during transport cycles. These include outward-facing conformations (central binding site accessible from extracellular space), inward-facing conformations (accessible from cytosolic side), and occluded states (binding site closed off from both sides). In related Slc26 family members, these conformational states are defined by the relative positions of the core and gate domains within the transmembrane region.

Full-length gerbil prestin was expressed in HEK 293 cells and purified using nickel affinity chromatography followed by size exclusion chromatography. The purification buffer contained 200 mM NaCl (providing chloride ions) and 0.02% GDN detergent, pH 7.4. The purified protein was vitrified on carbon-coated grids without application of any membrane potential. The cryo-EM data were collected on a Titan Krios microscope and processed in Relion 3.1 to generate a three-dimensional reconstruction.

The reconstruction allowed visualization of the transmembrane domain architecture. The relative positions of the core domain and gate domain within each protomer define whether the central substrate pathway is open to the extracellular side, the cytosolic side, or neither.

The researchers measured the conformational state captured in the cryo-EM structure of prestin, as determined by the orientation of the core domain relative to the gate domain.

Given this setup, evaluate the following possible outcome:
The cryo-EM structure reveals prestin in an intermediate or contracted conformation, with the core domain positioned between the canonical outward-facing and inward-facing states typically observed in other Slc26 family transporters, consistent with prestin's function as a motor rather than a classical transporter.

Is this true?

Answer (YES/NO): NO